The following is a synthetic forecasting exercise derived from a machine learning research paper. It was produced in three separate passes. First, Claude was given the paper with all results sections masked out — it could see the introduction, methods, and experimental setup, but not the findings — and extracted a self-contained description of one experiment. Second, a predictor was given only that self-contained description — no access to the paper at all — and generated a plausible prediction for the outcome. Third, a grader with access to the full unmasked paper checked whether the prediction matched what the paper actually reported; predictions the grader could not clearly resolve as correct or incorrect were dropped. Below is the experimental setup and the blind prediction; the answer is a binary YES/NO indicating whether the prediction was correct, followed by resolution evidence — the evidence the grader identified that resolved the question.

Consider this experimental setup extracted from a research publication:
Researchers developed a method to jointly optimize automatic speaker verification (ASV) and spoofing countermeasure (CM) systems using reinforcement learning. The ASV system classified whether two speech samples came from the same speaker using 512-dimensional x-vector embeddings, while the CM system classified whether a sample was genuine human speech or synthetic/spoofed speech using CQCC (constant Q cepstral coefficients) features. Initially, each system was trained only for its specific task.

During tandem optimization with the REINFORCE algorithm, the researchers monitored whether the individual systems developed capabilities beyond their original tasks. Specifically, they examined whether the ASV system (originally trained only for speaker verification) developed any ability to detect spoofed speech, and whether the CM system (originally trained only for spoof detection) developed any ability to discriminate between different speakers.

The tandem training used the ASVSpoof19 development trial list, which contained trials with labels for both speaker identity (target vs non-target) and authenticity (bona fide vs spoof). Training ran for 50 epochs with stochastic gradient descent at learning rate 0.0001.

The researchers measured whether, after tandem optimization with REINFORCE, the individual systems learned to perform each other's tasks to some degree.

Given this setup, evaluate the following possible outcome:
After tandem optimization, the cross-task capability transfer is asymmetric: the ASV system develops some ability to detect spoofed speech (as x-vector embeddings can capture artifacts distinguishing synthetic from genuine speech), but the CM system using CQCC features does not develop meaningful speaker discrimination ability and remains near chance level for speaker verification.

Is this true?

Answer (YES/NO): NO